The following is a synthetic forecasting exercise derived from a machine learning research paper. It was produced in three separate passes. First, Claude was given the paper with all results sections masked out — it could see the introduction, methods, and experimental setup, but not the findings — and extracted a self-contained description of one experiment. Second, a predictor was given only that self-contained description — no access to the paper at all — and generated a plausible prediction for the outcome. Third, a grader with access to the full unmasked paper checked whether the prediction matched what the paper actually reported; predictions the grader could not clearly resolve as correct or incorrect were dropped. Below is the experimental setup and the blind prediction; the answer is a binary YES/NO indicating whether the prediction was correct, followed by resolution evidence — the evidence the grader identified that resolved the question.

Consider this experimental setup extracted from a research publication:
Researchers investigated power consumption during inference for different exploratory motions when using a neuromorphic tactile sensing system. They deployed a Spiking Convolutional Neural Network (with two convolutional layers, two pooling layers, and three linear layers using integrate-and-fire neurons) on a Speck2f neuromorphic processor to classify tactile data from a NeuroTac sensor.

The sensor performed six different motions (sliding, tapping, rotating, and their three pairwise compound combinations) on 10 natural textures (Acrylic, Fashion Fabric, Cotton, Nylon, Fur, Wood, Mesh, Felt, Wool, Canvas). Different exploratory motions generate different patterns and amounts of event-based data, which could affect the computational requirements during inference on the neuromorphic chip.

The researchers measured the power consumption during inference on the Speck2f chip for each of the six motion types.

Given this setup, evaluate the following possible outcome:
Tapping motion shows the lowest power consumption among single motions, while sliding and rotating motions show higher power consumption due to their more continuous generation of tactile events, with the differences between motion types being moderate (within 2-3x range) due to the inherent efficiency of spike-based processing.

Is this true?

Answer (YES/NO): NO